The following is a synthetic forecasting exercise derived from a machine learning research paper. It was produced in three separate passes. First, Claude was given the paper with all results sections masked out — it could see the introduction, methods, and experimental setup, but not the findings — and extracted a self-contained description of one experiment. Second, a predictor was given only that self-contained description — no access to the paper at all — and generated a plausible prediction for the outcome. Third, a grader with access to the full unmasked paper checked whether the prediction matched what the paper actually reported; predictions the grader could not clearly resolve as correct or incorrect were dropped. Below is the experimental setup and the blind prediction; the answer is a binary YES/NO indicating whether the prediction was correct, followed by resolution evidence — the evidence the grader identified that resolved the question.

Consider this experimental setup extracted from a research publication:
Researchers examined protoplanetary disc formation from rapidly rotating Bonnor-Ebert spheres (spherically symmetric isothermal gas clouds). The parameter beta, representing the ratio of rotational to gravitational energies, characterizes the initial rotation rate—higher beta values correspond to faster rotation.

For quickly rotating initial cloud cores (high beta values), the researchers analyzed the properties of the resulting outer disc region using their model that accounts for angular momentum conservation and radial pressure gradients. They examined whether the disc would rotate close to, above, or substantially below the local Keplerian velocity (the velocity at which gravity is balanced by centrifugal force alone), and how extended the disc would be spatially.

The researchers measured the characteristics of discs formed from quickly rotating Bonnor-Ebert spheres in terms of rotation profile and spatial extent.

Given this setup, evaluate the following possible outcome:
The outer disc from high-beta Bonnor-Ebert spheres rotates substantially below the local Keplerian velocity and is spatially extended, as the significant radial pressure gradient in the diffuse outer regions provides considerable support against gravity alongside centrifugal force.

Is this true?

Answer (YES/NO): YES